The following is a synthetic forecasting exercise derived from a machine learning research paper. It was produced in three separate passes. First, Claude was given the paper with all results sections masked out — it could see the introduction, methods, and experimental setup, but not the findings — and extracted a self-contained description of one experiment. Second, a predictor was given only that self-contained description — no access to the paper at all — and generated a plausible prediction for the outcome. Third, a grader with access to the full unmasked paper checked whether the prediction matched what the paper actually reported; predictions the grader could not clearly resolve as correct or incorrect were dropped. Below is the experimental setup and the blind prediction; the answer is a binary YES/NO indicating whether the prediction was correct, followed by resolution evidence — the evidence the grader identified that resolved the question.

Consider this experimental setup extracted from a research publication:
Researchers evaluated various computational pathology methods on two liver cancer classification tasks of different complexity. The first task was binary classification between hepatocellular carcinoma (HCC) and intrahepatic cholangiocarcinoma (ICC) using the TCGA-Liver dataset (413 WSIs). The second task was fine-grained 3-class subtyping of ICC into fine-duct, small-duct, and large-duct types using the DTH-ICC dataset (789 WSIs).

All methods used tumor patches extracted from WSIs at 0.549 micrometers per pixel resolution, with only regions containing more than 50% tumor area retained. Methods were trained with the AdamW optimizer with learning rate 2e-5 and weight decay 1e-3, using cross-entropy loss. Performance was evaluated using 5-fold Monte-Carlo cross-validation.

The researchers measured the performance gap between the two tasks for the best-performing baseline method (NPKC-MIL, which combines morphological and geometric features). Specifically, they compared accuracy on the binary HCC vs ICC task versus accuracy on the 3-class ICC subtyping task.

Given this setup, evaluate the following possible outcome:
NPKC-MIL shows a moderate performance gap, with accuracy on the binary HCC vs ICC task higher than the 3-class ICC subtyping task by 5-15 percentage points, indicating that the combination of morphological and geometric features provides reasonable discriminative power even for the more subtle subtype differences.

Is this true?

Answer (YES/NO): NO